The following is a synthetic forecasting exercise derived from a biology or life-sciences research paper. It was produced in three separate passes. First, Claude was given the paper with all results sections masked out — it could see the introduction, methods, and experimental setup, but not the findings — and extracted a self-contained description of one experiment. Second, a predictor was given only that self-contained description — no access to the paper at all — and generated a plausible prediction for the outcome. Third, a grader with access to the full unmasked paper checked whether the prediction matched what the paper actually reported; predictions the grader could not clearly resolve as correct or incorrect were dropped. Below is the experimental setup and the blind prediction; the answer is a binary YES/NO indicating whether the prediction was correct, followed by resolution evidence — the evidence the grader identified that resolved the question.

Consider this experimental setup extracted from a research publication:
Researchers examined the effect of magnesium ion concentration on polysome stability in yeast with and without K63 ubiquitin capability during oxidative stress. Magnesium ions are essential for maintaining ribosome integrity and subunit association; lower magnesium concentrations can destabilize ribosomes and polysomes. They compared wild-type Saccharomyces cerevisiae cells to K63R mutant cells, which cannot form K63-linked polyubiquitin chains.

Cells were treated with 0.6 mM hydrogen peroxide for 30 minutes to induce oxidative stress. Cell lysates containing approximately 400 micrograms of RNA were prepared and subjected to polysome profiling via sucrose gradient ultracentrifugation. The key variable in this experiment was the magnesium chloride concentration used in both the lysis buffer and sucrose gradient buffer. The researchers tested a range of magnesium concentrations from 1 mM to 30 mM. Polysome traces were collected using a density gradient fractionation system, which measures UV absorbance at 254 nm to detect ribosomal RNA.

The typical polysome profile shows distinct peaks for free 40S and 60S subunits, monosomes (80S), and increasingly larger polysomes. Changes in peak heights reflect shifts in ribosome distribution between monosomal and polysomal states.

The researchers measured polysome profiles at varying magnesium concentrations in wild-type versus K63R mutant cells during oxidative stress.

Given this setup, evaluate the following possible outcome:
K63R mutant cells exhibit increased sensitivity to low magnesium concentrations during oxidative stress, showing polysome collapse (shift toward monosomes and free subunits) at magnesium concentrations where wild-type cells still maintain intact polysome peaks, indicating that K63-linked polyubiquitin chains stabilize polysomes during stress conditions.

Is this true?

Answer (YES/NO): YES